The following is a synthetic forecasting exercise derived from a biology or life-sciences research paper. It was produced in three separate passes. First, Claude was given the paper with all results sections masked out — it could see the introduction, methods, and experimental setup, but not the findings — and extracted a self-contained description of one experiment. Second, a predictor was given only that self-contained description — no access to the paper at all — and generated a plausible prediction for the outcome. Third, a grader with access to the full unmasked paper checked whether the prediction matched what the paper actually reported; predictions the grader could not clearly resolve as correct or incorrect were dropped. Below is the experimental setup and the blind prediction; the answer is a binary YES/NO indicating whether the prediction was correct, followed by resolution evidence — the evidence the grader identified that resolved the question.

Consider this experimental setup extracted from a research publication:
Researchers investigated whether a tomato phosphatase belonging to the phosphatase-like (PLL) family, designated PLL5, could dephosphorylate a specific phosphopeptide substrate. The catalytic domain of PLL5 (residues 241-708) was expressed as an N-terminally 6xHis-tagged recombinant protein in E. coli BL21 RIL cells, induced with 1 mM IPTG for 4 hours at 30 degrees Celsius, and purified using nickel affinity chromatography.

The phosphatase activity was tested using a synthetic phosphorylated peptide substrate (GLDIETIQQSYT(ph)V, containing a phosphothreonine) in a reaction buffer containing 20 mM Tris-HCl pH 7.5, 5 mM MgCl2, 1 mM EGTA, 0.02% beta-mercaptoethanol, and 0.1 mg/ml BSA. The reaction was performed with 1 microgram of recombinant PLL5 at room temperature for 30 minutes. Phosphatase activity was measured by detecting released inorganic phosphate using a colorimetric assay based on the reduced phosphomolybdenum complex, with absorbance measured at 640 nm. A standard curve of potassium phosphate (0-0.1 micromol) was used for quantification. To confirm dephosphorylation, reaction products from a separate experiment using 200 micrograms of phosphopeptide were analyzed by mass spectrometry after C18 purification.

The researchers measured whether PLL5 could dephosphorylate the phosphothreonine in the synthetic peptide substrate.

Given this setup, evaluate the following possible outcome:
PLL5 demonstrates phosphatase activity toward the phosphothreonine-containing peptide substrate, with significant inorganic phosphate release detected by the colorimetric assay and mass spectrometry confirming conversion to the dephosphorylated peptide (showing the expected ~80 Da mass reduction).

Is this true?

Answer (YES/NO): YES